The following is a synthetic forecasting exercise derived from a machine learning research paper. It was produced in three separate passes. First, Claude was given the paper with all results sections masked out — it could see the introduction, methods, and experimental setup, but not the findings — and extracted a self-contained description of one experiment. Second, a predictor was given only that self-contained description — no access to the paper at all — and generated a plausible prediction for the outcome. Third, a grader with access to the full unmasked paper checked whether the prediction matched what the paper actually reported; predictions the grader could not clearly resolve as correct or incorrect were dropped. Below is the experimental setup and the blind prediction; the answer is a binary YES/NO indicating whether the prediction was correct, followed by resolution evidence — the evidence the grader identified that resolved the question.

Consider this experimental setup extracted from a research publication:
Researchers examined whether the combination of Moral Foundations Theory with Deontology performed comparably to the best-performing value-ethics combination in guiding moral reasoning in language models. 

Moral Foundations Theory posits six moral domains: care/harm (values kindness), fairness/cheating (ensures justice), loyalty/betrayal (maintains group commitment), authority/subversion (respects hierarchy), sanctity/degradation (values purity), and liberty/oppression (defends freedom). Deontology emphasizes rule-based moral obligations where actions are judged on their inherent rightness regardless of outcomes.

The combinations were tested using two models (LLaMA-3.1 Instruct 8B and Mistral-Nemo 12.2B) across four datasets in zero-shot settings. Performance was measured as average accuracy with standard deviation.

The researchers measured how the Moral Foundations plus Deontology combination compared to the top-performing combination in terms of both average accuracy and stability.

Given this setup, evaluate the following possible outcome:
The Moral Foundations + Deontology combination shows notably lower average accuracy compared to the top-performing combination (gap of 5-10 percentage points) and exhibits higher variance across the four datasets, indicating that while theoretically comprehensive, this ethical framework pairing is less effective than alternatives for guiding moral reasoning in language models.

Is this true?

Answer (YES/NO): NO